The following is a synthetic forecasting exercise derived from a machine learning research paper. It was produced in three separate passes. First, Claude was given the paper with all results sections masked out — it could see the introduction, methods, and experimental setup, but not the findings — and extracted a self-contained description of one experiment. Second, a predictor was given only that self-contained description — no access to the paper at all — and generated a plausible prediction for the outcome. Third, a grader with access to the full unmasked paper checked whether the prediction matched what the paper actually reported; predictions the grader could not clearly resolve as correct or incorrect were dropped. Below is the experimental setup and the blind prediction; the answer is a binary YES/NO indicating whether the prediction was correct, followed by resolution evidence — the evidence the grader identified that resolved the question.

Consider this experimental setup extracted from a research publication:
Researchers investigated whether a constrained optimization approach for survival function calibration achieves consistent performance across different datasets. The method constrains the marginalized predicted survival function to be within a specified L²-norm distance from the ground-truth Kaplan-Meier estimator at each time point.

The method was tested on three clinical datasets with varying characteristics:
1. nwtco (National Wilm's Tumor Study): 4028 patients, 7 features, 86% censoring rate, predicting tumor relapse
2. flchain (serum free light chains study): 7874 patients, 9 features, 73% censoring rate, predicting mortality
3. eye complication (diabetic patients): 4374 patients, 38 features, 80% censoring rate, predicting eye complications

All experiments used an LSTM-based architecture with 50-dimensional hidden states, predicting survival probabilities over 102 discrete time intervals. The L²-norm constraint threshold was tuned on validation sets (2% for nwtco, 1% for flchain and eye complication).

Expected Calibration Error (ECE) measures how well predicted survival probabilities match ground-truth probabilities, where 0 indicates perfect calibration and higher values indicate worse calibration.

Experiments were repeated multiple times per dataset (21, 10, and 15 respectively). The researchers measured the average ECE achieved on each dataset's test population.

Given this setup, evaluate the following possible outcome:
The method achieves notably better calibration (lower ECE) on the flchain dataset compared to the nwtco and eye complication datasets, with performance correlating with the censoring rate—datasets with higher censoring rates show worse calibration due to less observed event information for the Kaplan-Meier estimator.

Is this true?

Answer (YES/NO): NO